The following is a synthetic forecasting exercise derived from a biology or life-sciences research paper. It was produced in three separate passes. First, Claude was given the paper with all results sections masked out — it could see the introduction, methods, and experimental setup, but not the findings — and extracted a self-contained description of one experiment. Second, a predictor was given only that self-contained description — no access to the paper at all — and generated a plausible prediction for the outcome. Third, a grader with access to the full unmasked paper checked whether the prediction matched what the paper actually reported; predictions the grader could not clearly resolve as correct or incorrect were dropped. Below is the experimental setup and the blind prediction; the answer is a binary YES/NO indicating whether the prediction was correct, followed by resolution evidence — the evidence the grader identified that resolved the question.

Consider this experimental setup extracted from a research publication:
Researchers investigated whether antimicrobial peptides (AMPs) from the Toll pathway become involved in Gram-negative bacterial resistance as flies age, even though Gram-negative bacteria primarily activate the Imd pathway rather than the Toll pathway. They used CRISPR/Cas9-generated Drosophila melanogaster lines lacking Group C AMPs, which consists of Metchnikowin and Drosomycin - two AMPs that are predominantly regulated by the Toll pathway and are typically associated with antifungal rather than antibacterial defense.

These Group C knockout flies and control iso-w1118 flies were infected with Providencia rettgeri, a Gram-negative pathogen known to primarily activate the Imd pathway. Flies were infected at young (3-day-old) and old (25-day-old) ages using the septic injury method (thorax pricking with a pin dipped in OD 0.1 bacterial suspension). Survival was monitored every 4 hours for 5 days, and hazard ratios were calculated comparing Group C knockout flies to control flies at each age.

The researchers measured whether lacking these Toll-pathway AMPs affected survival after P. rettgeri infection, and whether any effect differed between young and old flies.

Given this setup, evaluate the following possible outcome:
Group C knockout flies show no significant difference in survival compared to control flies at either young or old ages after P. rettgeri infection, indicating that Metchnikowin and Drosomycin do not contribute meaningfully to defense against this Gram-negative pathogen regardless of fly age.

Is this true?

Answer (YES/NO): NO